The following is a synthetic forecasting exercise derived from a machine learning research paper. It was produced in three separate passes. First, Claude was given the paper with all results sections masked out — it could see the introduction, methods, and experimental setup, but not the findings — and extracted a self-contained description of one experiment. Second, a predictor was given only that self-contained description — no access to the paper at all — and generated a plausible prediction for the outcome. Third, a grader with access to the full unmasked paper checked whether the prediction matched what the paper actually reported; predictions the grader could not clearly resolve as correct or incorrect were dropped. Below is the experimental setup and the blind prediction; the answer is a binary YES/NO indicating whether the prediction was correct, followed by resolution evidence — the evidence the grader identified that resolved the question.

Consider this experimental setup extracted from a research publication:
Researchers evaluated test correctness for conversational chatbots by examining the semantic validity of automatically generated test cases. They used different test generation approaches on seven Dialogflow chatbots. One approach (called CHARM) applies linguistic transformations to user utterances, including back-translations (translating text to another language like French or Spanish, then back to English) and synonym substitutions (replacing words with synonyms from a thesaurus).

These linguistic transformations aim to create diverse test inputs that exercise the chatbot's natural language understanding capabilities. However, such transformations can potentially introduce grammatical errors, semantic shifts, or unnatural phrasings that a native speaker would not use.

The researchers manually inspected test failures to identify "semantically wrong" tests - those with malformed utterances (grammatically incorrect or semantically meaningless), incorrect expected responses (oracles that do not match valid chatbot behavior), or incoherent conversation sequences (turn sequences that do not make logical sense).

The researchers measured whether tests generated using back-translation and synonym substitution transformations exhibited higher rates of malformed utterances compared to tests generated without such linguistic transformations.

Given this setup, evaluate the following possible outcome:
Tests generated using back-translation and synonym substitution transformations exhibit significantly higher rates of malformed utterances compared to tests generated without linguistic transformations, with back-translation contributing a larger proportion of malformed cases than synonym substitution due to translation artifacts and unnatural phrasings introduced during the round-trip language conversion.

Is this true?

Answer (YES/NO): NO